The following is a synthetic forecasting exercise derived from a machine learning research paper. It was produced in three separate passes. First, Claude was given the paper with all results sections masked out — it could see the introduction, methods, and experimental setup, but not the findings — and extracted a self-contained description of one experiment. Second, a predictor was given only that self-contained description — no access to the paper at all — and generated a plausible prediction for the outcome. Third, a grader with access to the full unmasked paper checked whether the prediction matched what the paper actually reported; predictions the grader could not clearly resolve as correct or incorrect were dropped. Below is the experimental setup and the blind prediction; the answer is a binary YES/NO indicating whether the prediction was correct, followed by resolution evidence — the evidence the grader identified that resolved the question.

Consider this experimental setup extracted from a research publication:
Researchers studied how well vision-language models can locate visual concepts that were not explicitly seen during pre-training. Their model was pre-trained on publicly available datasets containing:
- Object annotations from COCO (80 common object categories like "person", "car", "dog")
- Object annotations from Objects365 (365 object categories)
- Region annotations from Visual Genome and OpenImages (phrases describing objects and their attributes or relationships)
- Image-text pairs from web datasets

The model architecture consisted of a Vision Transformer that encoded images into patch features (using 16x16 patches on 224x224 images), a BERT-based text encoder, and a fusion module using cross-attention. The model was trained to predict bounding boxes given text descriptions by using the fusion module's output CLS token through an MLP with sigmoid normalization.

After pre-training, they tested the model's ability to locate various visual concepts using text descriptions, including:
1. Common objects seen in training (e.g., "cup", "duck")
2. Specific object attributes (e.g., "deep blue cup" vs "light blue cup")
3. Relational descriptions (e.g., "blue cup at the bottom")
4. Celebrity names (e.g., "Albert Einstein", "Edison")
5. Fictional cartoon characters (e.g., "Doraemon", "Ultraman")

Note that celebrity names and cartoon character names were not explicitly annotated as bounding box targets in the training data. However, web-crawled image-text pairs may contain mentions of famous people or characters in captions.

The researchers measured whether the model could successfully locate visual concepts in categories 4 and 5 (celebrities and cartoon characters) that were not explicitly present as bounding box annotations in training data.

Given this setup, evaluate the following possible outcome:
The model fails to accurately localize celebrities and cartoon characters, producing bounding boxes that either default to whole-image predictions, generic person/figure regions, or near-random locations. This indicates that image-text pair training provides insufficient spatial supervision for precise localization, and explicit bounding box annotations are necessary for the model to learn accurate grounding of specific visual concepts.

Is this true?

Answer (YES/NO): NO